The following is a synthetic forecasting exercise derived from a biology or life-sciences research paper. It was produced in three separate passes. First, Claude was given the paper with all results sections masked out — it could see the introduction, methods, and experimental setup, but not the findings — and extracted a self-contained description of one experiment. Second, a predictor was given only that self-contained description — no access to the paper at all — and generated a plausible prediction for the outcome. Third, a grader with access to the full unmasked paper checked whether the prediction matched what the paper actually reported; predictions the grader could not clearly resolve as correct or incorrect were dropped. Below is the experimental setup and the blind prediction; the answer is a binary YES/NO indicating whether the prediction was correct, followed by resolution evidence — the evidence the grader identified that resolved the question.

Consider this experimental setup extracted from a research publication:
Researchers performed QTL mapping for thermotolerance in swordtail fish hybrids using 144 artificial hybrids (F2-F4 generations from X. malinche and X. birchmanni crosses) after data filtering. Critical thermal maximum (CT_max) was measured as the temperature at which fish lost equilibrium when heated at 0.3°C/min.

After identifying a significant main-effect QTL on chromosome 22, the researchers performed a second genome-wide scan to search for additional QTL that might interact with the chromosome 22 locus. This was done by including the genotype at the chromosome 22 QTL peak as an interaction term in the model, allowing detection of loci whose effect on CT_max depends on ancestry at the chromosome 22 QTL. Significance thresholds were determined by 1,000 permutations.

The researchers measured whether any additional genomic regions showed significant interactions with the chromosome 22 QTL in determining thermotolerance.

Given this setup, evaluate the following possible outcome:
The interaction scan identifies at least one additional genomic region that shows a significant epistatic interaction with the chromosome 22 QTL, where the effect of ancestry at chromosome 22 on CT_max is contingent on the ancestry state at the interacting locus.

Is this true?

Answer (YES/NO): YES